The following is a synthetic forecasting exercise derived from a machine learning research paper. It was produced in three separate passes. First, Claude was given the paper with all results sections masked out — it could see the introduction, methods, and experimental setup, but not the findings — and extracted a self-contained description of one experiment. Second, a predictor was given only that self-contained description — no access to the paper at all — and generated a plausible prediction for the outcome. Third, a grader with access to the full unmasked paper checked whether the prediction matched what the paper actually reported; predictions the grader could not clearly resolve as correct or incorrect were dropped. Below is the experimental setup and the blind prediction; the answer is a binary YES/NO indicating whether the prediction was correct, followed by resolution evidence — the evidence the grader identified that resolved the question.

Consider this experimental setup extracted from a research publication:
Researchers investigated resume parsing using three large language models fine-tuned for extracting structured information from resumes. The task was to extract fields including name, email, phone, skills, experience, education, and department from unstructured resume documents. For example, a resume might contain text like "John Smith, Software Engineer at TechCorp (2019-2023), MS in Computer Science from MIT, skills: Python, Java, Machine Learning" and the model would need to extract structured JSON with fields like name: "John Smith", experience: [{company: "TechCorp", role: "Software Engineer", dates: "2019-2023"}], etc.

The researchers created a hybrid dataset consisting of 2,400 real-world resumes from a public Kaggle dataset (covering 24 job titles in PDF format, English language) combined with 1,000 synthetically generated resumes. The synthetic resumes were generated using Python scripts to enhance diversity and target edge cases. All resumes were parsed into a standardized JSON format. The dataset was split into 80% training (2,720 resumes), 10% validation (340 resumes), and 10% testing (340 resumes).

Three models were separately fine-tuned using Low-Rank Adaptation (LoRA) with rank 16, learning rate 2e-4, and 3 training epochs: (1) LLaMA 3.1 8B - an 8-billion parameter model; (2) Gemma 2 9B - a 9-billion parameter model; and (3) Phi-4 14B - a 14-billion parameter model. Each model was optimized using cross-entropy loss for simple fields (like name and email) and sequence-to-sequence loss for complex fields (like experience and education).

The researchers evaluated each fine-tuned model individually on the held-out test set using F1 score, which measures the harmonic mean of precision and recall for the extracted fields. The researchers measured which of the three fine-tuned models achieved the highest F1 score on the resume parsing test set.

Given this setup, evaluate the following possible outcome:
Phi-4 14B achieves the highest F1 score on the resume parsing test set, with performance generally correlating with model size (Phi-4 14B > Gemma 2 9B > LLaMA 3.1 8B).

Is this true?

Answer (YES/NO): NO